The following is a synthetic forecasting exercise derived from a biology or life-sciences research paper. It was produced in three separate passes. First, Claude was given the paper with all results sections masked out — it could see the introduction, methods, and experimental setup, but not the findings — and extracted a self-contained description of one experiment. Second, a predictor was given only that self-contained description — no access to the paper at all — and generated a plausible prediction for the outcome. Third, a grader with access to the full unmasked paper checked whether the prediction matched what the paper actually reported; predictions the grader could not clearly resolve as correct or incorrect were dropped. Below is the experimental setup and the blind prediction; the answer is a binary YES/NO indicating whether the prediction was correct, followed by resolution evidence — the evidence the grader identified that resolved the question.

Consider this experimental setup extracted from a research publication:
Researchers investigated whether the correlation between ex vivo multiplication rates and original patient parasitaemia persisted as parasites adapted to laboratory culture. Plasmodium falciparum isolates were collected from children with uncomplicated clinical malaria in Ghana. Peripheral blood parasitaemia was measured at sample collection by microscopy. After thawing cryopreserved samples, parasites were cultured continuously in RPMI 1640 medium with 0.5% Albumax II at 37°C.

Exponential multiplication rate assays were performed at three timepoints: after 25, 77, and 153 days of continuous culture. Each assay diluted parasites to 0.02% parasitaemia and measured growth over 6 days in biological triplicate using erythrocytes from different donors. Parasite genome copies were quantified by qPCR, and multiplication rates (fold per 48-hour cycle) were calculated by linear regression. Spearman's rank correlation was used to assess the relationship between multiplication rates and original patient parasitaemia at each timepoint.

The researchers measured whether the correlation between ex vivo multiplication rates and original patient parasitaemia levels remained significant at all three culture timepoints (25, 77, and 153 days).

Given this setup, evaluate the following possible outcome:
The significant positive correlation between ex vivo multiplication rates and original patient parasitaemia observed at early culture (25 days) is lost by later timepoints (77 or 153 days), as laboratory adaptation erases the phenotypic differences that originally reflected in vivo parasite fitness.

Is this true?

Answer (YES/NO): NO